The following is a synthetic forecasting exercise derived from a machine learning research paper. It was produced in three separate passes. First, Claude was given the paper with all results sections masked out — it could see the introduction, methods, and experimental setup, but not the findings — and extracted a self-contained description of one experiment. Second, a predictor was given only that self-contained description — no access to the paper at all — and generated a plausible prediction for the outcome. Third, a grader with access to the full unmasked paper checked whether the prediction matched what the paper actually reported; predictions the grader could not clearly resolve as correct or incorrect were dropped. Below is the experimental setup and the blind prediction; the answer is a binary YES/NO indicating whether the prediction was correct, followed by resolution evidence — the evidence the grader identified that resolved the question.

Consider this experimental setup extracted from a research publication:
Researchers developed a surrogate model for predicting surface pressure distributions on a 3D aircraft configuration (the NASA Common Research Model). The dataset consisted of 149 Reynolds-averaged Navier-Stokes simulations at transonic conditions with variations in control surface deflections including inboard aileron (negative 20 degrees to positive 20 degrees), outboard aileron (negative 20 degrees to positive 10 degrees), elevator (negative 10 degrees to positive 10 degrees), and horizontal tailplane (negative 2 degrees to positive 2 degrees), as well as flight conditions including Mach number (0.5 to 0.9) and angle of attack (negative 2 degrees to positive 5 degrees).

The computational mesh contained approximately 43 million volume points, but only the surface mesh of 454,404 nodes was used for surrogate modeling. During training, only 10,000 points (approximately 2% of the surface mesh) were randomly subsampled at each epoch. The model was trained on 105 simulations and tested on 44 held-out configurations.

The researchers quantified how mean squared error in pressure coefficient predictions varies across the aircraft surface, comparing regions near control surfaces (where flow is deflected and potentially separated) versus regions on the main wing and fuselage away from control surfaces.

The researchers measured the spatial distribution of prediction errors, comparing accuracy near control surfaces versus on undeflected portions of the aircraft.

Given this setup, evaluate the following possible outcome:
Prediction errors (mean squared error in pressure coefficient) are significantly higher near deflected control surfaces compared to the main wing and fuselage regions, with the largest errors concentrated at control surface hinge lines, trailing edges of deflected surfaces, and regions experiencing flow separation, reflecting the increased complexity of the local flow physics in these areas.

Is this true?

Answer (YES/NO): NO